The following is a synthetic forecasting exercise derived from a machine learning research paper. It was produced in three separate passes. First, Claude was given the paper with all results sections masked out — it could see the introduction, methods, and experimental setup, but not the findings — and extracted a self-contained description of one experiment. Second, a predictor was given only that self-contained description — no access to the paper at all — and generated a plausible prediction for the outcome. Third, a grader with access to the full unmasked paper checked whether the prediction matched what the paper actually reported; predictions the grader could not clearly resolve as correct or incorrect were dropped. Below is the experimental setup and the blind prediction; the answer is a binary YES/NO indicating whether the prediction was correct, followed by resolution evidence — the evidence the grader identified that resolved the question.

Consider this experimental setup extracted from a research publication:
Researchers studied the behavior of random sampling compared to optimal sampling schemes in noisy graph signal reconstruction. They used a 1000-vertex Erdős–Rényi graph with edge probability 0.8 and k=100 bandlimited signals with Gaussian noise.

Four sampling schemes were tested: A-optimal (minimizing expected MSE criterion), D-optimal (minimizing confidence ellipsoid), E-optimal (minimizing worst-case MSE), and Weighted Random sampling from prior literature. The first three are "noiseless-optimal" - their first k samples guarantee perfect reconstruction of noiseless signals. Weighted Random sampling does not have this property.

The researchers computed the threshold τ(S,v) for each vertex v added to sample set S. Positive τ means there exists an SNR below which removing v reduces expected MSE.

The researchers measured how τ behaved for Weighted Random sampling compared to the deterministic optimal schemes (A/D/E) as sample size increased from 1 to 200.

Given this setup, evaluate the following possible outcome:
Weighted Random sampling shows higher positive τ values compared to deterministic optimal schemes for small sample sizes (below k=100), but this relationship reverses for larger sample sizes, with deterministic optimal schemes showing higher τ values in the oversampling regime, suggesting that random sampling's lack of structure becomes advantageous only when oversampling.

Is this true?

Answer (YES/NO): NO